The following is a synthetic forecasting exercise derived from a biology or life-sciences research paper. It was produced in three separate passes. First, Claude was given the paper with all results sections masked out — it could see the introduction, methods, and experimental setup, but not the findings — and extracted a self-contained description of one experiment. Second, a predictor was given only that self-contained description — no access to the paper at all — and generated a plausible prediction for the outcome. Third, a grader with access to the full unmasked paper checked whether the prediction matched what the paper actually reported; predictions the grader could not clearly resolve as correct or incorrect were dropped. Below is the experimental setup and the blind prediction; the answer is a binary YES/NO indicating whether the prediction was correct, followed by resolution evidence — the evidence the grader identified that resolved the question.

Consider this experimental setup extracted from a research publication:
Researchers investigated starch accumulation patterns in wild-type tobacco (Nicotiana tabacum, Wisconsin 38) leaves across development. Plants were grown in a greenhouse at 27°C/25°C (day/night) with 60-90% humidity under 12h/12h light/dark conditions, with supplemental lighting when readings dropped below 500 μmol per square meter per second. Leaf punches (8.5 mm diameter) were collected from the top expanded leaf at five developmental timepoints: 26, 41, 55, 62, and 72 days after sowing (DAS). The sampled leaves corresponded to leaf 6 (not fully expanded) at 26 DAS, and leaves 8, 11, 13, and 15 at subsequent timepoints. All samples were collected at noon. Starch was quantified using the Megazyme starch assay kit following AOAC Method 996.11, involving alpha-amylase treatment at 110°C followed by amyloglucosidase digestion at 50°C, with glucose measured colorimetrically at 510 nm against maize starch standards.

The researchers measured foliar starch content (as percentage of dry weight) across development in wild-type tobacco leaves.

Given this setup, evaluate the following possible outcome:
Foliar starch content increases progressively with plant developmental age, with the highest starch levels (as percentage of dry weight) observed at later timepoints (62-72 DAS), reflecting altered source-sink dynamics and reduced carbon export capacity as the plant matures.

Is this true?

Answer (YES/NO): NO